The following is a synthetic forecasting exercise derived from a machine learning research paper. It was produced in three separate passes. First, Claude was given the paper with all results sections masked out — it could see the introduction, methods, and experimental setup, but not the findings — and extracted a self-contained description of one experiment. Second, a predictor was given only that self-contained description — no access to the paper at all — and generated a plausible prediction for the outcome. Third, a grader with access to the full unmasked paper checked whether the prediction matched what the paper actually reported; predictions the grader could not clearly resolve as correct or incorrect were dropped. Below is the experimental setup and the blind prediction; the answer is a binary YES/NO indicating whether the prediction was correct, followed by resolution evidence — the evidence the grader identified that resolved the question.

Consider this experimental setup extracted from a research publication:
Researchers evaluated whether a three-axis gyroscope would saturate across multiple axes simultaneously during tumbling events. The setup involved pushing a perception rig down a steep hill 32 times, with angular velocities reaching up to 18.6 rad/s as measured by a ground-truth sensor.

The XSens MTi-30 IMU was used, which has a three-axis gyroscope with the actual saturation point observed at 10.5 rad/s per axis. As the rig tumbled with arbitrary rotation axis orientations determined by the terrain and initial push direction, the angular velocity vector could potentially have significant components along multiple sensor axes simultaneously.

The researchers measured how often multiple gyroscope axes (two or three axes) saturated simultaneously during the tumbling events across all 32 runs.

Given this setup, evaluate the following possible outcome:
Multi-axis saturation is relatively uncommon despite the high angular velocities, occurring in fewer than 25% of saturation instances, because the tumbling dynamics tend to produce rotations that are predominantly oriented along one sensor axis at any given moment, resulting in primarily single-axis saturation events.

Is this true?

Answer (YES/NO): NO